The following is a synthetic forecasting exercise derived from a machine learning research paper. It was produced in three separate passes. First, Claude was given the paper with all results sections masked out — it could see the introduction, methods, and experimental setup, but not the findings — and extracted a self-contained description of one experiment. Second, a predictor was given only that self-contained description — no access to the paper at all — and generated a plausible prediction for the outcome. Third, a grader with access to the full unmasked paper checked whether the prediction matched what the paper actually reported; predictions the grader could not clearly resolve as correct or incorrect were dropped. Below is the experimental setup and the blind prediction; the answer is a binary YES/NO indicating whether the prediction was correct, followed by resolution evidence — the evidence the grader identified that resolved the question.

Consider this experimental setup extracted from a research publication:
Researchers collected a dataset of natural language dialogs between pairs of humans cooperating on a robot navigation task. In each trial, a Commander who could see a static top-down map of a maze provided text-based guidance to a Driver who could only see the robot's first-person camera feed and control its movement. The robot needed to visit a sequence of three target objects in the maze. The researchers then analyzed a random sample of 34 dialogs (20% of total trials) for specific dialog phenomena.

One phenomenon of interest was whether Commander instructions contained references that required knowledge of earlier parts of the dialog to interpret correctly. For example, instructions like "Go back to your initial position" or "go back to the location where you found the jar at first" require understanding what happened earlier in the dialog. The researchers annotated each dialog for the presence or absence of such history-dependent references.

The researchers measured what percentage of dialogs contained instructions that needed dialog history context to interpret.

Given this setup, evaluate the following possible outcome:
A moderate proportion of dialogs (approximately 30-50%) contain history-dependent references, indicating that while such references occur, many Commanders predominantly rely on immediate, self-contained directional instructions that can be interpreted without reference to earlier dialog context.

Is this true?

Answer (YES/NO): NO